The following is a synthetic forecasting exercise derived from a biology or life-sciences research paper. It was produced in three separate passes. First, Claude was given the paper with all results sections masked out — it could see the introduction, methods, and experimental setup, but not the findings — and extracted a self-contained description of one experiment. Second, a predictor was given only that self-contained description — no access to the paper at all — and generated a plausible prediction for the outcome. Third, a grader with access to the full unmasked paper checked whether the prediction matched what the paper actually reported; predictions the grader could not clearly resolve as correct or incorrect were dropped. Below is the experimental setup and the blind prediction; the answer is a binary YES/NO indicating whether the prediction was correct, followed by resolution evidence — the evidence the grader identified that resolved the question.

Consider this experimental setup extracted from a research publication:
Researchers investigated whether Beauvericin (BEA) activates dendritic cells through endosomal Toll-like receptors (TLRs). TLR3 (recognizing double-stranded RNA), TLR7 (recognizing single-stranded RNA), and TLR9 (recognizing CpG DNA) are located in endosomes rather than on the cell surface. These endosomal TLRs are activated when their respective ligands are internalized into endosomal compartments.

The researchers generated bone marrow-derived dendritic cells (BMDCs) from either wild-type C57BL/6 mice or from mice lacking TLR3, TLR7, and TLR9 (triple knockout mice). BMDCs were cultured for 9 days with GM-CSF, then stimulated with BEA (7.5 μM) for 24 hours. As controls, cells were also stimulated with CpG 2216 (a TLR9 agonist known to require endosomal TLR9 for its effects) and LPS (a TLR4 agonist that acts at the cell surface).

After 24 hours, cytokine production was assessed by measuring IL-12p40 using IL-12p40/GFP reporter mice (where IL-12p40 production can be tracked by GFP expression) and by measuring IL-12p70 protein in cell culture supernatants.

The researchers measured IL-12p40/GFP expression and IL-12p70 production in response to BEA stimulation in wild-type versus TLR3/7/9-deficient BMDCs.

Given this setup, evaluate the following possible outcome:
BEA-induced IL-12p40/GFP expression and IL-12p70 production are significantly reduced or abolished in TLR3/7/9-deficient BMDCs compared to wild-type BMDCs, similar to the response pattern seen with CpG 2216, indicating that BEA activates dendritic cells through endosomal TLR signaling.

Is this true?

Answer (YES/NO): NO